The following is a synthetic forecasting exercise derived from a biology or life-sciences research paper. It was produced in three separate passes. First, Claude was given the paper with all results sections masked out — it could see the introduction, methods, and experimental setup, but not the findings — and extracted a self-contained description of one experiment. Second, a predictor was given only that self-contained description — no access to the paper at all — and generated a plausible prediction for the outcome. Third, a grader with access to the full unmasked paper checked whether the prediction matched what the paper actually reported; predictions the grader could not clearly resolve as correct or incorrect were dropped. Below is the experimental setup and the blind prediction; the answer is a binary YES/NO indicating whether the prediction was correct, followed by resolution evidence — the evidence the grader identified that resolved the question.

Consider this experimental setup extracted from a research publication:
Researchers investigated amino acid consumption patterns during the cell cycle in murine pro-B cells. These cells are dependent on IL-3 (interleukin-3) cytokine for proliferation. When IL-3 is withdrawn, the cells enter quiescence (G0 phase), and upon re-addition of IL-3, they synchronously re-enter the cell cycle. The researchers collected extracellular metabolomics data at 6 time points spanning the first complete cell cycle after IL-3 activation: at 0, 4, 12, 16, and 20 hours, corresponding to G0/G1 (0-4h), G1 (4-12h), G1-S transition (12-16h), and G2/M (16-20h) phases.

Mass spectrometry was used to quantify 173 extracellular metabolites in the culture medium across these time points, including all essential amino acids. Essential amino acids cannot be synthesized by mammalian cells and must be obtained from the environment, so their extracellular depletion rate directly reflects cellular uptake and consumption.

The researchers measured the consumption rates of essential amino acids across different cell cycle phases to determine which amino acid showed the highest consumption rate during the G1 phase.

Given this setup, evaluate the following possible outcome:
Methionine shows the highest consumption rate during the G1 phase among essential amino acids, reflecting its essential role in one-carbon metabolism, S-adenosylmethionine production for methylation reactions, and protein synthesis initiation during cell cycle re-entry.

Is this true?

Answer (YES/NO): YES